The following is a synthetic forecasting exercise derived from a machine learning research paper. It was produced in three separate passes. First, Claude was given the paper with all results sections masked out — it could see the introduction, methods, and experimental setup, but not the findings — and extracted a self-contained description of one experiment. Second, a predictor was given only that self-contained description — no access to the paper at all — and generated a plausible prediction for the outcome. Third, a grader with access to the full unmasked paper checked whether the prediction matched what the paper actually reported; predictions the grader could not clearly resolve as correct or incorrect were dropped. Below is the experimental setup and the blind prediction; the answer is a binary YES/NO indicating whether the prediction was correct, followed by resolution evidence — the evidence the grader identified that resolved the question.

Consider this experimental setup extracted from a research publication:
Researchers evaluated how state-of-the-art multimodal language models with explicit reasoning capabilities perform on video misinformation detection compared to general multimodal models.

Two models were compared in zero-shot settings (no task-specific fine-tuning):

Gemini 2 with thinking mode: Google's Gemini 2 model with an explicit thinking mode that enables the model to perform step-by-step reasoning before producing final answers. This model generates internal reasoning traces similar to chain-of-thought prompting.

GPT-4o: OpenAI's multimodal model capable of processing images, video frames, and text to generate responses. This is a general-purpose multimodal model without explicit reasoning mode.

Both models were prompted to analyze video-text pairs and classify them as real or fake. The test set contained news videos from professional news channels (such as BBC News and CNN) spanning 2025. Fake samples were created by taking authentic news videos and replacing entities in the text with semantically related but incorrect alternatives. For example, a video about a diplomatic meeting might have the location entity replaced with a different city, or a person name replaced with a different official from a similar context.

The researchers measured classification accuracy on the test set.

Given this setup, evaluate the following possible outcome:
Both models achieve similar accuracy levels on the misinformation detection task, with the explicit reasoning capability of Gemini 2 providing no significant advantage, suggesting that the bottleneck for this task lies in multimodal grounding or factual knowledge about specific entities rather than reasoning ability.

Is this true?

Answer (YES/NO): NO